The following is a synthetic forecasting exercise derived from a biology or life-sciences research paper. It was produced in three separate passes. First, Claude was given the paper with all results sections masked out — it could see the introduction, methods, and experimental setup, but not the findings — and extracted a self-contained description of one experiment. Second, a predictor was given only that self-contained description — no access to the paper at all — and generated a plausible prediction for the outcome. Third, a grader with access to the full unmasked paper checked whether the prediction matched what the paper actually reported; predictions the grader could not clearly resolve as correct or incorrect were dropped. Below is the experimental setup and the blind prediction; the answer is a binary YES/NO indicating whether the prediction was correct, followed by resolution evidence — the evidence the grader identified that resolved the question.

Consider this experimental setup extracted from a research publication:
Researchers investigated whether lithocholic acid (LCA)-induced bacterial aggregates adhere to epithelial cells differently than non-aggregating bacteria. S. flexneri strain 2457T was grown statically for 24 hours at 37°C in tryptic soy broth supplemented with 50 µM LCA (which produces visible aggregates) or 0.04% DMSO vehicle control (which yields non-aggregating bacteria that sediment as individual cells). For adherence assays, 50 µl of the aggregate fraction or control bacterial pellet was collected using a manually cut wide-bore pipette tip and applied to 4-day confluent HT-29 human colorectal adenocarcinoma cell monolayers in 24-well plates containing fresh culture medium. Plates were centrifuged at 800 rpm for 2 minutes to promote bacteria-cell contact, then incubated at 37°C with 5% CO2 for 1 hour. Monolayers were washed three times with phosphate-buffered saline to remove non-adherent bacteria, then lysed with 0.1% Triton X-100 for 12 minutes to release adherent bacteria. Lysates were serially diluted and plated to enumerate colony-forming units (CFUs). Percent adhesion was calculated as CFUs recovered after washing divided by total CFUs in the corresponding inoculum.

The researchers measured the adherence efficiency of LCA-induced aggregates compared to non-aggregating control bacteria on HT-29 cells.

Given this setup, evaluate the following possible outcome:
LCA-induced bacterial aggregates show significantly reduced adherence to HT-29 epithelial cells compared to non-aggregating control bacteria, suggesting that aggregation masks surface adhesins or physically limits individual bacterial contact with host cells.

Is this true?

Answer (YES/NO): NO